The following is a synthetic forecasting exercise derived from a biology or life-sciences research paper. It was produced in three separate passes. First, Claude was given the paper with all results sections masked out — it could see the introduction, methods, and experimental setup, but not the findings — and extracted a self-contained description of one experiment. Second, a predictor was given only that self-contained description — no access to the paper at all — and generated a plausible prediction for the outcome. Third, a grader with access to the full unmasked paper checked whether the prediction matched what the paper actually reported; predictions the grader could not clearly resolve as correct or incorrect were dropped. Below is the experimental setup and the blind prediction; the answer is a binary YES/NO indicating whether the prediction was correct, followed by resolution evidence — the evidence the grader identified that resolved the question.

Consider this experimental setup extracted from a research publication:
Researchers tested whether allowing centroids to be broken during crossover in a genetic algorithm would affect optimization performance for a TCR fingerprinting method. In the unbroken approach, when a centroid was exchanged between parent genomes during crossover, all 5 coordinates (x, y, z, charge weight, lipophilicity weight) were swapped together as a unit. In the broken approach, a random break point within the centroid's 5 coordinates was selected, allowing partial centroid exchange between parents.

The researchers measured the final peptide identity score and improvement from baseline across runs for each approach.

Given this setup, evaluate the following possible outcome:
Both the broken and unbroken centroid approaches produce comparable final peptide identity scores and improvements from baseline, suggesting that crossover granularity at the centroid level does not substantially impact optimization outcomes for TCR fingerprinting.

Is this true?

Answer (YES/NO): YES